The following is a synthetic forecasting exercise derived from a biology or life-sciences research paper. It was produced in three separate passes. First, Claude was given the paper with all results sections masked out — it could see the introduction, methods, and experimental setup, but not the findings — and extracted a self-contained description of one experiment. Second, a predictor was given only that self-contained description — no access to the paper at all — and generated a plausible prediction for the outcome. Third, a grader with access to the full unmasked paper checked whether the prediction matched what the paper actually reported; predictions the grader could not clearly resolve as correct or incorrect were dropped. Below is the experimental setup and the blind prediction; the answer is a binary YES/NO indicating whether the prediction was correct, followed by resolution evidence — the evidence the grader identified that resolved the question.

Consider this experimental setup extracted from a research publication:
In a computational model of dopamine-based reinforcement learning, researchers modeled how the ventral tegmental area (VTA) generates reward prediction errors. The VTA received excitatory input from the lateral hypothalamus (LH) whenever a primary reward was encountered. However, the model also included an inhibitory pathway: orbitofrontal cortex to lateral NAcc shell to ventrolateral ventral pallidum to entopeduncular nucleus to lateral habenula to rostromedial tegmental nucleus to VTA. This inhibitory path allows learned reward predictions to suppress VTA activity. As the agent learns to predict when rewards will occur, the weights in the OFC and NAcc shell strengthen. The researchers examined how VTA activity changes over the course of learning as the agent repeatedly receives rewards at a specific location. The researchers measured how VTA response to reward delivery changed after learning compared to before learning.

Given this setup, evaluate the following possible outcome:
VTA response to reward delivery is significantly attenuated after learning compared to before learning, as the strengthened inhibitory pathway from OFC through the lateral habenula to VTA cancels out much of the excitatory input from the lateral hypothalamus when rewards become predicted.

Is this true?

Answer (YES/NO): YES